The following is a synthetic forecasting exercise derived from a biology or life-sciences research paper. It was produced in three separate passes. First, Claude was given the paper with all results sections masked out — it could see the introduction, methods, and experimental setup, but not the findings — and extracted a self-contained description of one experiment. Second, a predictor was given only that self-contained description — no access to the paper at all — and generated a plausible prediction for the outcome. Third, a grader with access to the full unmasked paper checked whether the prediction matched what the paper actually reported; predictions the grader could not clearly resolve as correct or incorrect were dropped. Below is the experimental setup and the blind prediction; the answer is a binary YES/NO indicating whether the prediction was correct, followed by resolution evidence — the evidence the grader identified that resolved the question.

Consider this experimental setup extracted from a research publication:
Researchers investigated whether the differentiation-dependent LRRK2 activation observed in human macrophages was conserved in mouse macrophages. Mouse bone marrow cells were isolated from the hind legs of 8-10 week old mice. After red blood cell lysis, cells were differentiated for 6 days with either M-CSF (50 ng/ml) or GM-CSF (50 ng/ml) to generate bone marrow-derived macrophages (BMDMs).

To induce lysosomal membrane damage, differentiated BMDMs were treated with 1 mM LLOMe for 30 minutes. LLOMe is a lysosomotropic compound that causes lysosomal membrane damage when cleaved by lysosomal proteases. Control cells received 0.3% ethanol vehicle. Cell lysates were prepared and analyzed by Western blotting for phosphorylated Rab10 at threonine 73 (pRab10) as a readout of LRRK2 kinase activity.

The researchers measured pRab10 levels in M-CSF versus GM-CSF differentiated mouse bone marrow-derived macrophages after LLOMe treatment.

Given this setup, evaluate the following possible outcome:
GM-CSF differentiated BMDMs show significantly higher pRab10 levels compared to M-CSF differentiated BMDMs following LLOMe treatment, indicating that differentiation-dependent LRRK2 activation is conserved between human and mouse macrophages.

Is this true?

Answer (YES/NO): YES